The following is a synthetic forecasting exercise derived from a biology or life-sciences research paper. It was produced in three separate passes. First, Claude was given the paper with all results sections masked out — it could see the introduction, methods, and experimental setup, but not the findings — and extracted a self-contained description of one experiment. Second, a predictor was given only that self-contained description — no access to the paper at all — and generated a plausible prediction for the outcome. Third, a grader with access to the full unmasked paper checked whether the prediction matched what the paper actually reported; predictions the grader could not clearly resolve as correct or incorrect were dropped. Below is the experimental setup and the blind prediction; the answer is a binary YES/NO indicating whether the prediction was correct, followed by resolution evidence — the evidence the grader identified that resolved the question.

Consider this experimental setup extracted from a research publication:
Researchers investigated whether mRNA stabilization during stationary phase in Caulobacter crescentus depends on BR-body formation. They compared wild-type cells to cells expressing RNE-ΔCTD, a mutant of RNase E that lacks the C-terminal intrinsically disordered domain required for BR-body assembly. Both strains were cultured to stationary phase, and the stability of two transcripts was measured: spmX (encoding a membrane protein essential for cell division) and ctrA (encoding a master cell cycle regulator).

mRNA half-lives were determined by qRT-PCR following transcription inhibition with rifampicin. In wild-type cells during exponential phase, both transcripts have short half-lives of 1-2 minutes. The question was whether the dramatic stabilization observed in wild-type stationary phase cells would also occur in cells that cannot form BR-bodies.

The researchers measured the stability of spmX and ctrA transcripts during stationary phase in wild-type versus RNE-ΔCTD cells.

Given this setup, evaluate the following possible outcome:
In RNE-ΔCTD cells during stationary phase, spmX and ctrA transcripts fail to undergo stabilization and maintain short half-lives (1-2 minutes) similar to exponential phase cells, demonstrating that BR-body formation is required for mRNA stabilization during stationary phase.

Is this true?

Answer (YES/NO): NO